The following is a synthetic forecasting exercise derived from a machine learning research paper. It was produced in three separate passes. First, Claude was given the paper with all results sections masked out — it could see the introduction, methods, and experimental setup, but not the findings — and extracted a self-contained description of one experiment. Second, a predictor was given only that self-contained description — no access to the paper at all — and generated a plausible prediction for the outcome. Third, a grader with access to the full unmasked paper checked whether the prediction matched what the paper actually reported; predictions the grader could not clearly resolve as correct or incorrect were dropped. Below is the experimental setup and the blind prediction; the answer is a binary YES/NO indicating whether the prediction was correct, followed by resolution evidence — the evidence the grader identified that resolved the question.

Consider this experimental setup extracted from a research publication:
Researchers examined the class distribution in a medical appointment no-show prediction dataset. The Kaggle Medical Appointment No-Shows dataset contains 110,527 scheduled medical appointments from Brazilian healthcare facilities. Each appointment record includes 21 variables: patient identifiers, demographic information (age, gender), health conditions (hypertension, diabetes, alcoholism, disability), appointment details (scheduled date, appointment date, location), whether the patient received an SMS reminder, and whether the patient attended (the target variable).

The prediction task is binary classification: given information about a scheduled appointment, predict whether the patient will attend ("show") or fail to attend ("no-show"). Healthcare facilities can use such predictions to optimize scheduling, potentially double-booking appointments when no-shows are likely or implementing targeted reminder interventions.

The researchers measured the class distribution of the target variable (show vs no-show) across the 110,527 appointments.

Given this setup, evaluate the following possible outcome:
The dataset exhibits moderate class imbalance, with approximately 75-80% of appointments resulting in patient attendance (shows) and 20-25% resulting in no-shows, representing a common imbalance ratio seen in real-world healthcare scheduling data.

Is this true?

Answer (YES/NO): YES